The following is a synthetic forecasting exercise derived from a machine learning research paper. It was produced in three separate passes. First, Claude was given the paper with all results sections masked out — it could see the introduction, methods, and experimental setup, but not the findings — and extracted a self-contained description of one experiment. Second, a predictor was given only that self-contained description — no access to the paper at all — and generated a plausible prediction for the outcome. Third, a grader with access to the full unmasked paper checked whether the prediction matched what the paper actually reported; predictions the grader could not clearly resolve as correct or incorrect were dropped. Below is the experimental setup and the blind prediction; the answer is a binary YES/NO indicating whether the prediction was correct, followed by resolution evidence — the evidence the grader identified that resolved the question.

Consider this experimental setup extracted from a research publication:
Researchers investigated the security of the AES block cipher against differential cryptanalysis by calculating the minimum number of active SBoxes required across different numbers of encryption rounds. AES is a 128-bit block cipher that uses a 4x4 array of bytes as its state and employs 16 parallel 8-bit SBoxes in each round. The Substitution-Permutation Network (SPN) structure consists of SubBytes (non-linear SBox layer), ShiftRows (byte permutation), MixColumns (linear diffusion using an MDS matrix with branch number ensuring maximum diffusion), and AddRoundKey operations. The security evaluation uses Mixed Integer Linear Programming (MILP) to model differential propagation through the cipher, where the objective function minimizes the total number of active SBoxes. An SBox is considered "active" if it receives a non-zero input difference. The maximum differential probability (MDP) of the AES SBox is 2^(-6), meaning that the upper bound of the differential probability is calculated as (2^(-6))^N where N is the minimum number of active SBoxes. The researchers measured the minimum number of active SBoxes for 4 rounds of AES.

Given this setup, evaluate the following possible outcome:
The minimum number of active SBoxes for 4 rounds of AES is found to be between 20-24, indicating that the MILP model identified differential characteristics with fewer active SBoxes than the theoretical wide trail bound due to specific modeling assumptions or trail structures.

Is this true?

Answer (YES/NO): NO